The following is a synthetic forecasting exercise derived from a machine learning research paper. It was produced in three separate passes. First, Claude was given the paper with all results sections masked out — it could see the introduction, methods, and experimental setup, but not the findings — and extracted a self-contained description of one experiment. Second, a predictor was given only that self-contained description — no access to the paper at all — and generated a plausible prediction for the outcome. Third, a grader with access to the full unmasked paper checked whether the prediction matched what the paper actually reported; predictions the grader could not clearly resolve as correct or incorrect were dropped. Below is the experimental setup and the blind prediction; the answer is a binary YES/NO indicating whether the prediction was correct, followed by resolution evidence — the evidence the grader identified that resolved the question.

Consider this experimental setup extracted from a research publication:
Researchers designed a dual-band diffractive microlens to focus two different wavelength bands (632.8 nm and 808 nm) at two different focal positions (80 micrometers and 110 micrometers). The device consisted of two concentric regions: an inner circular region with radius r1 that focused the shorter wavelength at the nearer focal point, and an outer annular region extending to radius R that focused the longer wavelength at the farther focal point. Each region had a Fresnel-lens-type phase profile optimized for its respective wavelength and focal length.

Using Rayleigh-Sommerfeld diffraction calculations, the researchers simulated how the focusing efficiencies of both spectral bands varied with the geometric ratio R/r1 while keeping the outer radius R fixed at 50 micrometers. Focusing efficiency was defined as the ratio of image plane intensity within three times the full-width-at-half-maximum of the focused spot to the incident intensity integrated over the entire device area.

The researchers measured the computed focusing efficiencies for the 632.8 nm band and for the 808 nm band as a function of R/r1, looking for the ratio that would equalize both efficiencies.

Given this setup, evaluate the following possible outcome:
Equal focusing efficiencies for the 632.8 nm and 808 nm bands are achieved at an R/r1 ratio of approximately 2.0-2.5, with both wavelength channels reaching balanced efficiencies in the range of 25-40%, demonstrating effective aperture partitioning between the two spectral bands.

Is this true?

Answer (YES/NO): NO